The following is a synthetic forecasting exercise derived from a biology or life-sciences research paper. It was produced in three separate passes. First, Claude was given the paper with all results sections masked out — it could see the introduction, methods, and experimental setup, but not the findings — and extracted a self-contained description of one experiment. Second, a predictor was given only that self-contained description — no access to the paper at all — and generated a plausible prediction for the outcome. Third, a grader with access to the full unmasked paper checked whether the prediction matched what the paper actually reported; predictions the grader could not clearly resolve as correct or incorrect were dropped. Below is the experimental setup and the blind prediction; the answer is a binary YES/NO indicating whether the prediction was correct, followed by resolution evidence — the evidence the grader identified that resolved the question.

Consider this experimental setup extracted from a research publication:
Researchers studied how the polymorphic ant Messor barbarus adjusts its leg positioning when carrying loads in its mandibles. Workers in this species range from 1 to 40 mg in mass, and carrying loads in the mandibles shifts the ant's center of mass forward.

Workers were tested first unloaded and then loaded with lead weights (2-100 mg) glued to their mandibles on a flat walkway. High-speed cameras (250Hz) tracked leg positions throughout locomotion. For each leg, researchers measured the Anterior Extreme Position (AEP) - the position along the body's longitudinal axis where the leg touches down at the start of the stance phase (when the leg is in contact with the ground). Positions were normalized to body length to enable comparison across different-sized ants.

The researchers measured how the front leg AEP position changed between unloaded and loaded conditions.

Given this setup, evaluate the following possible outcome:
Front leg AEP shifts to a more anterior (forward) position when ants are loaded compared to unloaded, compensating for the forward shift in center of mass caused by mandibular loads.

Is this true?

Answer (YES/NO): NO